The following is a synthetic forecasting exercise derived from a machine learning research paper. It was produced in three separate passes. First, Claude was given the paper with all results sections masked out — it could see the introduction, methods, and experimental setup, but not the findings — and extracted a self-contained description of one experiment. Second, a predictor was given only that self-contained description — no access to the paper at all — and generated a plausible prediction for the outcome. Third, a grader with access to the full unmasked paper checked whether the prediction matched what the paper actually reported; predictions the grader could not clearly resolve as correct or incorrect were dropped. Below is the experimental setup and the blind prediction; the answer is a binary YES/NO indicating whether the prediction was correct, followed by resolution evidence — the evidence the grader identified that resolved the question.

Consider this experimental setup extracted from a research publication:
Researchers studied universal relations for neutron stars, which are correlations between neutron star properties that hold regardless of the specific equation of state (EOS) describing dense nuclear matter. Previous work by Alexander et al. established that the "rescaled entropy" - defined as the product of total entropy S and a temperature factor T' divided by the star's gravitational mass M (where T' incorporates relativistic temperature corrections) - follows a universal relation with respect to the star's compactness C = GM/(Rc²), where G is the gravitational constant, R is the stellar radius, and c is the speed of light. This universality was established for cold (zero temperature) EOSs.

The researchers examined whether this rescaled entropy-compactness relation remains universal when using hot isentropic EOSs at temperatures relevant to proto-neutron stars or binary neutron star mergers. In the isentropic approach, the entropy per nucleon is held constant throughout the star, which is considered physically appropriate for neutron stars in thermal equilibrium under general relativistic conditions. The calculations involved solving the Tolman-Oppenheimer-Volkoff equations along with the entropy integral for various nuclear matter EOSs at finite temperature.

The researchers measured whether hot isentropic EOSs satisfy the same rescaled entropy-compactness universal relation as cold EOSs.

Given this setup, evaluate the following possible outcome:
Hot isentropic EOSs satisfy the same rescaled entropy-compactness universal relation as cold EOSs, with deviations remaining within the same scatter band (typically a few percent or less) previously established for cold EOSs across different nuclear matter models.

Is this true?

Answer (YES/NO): NO